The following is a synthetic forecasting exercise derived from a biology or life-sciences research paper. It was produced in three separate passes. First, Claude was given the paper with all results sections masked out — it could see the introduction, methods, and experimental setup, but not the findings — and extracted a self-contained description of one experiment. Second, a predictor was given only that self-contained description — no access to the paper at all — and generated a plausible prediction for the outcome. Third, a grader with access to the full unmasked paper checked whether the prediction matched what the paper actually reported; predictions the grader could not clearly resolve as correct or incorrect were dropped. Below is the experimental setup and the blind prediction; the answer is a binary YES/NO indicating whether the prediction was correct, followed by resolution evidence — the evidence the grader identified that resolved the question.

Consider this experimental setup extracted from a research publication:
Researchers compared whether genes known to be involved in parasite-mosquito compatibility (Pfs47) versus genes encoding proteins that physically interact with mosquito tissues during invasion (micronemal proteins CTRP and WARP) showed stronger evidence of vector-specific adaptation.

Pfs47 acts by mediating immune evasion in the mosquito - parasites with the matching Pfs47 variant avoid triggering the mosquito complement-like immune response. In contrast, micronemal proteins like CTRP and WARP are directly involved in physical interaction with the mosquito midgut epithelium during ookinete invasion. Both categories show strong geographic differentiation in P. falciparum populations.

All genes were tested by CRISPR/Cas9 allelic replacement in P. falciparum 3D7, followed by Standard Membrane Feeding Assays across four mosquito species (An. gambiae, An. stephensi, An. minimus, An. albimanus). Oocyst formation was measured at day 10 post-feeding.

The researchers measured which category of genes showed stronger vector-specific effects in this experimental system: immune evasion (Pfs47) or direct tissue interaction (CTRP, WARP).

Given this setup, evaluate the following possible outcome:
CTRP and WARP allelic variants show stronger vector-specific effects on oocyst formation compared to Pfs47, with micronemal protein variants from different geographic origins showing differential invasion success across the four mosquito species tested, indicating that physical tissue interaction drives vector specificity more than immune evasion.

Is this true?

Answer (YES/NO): YES